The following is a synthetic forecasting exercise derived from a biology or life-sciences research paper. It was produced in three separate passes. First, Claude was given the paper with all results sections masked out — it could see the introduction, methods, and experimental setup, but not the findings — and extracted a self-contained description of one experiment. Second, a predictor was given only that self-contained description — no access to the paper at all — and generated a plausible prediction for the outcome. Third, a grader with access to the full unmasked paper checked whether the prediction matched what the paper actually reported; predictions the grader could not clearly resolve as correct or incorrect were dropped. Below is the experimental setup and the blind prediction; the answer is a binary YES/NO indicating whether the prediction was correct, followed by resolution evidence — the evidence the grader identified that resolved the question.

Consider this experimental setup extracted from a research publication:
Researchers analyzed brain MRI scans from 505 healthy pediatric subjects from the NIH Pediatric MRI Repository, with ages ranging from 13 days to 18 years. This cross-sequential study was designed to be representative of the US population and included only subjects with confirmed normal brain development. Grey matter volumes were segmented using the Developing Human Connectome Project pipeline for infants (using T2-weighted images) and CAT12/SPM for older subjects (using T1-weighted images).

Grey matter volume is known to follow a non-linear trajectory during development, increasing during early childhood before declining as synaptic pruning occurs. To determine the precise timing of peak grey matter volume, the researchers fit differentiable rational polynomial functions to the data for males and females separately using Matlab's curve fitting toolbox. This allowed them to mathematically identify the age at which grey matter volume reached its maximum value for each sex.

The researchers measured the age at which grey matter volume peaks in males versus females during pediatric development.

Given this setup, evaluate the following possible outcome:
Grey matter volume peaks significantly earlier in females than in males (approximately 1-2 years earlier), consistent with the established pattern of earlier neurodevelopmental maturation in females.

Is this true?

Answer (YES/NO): NO